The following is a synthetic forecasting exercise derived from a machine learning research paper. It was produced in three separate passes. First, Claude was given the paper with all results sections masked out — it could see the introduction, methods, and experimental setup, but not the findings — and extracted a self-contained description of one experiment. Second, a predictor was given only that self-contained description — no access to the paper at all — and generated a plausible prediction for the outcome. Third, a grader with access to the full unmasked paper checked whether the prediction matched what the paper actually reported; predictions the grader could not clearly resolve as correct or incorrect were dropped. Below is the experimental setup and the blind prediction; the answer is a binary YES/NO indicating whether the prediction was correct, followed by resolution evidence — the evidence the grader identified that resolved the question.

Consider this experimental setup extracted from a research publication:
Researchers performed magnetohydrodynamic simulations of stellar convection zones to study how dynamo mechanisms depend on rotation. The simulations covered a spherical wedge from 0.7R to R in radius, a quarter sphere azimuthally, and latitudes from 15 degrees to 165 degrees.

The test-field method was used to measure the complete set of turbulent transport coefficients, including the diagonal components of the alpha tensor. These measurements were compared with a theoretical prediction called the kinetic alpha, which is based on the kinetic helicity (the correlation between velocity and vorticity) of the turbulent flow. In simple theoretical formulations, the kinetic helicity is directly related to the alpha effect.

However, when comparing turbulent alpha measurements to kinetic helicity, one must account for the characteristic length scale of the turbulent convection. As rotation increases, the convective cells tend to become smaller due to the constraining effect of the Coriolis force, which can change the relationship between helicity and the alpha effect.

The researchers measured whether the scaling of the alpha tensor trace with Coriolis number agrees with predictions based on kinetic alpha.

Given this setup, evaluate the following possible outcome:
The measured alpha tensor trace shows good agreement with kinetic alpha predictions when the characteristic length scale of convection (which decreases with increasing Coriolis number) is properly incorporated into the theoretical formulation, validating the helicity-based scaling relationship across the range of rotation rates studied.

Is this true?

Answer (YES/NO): YES